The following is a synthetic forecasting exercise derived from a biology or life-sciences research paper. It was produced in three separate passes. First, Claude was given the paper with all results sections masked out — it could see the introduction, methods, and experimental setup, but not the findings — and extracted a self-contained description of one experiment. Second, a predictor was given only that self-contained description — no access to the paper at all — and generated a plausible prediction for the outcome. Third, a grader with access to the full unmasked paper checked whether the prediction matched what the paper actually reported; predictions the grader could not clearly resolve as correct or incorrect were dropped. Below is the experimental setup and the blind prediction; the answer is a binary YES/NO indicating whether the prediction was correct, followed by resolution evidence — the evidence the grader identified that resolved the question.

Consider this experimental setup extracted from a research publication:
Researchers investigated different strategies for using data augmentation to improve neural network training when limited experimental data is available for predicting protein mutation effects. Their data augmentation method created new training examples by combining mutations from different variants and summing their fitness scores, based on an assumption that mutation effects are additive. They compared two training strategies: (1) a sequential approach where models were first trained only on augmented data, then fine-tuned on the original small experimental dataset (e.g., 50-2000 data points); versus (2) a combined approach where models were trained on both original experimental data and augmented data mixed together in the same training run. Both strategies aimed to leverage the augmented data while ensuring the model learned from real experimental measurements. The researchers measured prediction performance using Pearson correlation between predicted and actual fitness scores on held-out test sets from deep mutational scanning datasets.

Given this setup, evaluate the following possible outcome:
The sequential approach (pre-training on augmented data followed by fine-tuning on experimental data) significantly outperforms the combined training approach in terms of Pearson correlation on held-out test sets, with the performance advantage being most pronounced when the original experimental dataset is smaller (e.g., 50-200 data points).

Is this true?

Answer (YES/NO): NO